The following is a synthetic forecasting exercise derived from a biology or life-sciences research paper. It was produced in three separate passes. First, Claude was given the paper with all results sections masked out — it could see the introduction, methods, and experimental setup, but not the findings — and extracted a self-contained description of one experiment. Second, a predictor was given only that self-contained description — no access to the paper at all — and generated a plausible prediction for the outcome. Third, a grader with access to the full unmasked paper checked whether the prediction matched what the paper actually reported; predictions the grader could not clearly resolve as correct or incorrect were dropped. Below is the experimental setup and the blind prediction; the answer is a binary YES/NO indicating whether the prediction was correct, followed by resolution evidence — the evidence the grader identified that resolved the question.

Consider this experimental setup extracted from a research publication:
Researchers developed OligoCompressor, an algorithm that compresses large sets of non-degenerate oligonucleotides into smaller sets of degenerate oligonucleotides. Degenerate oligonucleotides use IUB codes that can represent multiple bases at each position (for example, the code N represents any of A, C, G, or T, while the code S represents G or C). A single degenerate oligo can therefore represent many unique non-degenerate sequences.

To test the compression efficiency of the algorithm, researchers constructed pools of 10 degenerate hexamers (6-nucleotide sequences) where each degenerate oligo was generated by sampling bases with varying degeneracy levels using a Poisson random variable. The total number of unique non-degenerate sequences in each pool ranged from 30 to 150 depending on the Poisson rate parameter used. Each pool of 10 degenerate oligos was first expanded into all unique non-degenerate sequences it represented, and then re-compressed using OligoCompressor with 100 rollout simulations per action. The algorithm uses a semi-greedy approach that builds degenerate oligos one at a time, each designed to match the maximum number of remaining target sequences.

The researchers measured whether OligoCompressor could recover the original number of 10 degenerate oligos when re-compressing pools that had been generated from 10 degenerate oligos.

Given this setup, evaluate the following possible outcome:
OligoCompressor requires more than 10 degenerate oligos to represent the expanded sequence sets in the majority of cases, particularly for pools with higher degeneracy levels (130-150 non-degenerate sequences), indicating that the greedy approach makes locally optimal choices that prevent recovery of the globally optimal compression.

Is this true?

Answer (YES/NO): YES